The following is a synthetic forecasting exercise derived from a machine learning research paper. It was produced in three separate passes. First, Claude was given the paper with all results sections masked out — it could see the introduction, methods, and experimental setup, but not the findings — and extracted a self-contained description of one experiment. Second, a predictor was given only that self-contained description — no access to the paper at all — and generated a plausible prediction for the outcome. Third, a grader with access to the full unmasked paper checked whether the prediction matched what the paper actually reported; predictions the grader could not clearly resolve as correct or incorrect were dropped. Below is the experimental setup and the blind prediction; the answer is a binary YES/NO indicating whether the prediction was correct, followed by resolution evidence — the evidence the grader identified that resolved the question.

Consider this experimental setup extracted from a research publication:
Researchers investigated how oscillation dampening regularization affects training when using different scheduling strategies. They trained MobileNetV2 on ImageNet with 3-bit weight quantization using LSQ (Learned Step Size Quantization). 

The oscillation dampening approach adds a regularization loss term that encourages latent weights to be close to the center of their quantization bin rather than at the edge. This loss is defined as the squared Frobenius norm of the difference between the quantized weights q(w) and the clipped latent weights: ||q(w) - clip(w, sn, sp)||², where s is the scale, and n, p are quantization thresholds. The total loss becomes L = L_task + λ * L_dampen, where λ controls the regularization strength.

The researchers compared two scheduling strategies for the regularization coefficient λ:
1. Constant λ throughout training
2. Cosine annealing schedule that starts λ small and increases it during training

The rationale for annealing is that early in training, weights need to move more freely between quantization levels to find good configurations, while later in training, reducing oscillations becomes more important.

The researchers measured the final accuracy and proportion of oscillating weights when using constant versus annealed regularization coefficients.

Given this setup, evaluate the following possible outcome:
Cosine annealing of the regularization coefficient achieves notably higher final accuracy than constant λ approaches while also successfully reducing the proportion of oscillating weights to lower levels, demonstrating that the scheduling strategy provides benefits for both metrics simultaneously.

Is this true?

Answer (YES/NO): YES